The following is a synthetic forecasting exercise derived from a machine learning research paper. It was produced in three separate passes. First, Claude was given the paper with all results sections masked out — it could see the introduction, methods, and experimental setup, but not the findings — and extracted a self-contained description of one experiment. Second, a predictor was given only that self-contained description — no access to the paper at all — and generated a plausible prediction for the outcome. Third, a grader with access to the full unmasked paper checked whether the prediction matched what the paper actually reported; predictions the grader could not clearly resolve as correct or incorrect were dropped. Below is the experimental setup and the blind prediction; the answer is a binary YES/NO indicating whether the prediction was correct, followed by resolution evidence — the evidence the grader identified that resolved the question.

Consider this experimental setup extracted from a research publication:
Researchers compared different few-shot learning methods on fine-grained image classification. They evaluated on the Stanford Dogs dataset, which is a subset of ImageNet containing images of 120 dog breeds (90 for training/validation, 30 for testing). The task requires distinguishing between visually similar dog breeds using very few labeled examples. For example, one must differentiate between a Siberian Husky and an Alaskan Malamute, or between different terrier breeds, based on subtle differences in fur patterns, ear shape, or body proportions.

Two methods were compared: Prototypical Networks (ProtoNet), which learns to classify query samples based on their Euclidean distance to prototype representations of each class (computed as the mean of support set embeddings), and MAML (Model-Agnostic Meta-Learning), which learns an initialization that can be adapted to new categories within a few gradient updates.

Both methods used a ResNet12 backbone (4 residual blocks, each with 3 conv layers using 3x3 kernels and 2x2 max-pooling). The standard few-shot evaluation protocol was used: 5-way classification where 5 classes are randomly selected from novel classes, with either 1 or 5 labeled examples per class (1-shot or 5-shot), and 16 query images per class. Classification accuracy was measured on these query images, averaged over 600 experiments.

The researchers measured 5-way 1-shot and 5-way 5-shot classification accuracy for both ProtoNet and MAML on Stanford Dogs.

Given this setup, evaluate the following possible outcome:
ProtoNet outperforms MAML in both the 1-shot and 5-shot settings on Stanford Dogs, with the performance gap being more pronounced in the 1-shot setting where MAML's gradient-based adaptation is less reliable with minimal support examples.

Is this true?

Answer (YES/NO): NO